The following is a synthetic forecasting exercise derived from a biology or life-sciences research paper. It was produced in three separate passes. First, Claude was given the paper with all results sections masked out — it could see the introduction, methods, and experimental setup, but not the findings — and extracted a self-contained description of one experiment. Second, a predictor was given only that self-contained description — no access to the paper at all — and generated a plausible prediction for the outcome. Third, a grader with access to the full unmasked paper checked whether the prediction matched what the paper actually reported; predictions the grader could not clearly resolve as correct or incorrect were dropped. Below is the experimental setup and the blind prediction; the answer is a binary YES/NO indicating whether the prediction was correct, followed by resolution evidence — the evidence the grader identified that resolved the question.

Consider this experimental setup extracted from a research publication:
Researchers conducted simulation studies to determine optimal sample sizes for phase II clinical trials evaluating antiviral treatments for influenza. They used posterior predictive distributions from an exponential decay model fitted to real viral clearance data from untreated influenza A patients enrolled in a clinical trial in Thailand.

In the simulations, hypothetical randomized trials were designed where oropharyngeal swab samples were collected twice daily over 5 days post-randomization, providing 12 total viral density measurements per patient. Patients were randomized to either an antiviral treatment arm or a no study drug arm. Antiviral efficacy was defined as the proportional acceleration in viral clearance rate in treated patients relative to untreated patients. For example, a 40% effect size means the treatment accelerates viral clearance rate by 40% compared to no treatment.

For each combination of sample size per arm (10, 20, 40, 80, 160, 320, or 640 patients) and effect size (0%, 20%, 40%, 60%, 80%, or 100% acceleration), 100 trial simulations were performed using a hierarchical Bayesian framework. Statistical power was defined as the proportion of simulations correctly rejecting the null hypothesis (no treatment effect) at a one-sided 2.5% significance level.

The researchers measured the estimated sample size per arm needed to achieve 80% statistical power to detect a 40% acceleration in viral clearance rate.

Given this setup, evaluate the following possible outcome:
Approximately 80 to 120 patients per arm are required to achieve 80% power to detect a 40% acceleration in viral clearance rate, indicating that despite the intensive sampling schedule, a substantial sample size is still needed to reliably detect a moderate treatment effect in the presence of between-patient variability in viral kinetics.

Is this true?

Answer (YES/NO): YES